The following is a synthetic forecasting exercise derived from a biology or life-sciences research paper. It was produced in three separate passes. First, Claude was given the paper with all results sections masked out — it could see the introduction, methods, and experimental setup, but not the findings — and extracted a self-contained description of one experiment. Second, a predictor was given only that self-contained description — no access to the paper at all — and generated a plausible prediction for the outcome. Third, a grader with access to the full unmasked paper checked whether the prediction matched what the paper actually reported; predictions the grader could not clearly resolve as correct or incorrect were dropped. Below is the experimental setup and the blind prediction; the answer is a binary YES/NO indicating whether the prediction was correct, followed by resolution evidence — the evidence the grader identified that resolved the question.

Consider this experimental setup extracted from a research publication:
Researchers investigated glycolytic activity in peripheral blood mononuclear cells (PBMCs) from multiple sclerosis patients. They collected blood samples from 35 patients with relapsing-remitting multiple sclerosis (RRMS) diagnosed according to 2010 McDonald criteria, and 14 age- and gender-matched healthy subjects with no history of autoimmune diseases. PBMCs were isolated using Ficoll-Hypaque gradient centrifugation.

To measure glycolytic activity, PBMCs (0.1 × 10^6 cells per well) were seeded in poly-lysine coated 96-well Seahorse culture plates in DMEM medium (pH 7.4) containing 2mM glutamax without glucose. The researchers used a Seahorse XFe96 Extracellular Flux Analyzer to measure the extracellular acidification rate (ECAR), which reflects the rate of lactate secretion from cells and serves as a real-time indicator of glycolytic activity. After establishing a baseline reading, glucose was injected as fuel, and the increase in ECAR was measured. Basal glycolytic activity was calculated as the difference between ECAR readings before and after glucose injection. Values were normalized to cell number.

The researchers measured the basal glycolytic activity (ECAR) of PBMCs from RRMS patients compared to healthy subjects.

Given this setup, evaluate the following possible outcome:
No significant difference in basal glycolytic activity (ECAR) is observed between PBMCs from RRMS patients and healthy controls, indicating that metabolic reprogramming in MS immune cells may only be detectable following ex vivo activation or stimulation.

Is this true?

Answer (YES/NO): NO